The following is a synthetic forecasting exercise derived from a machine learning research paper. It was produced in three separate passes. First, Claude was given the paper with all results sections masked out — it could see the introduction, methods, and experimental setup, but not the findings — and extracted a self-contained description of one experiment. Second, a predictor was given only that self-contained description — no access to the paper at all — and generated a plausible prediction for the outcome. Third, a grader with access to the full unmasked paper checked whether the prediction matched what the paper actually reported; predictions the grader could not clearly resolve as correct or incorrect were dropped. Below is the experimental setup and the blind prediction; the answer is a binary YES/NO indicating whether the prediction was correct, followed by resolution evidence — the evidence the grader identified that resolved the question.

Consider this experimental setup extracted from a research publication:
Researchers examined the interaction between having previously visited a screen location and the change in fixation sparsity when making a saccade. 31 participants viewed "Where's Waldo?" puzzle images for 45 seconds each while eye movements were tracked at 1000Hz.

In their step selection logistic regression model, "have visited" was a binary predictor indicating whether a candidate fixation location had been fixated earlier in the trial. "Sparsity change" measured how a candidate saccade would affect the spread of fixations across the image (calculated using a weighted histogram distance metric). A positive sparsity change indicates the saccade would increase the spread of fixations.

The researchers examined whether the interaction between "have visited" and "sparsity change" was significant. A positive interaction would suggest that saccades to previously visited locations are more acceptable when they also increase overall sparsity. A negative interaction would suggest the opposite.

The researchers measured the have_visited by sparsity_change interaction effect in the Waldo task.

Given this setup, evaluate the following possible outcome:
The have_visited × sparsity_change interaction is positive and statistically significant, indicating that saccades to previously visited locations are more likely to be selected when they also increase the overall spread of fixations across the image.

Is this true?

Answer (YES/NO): YES